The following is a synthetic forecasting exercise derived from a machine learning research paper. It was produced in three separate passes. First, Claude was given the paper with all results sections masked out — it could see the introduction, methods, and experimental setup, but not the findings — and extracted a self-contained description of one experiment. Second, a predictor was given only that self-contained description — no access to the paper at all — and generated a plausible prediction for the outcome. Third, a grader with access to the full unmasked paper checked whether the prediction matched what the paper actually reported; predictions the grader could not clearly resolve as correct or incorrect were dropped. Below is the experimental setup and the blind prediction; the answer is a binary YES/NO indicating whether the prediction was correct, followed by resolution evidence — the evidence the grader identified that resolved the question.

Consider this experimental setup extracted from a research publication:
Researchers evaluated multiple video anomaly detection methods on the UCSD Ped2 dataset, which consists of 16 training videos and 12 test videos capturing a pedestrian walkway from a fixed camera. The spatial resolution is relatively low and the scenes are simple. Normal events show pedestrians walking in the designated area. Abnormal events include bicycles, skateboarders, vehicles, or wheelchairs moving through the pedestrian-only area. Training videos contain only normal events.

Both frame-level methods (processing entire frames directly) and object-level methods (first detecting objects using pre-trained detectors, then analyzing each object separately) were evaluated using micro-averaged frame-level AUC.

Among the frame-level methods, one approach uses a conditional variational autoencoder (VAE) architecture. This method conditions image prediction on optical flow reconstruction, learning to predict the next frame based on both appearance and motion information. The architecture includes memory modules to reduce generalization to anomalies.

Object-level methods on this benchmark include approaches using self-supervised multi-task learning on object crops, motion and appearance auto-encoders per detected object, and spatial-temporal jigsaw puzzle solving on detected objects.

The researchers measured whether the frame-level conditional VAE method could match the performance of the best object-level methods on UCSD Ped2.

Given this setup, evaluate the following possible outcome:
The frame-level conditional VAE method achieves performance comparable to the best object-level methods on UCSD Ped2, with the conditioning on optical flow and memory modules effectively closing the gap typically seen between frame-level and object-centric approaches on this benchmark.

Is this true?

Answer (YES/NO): YES